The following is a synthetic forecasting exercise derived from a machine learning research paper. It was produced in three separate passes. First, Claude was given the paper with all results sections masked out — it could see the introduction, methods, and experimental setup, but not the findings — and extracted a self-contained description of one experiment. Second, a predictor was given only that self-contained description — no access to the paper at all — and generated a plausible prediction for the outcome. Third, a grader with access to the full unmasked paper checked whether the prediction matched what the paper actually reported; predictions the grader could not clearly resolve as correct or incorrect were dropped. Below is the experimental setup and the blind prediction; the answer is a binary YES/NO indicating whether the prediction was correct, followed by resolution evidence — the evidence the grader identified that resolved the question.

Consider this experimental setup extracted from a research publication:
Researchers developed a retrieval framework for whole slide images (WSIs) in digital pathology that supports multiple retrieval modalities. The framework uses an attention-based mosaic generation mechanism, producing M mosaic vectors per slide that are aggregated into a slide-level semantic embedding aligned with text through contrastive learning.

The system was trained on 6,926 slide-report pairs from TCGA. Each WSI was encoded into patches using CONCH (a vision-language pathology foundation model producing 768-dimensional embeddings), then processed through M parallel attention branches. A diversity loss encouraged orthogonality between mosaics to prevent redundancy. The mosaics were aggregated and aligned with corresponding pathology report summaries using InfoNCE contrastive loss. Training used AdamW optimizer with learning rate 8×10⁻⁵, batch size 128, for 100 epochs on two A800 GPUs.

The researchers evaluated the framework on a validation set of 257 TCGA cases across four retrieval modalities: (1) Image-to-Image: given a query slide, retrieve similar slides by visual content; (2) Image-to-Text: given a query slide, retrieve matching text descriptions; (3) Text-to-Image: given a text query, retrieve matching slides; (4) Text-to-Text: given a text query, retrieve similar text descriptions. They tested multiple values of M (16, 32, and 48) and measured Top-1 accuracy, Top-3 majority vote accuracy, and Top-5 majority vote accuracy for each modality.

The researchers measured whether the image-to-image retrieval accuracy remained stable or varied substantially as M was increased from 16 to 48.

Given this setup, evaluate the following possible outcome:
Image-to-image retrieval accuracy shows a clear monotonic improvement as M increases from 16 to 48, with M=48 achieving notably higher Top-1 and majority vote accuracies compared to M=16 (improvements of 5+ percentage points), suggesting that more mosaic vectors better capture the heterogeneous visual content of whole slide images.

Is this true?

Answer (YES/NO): NO